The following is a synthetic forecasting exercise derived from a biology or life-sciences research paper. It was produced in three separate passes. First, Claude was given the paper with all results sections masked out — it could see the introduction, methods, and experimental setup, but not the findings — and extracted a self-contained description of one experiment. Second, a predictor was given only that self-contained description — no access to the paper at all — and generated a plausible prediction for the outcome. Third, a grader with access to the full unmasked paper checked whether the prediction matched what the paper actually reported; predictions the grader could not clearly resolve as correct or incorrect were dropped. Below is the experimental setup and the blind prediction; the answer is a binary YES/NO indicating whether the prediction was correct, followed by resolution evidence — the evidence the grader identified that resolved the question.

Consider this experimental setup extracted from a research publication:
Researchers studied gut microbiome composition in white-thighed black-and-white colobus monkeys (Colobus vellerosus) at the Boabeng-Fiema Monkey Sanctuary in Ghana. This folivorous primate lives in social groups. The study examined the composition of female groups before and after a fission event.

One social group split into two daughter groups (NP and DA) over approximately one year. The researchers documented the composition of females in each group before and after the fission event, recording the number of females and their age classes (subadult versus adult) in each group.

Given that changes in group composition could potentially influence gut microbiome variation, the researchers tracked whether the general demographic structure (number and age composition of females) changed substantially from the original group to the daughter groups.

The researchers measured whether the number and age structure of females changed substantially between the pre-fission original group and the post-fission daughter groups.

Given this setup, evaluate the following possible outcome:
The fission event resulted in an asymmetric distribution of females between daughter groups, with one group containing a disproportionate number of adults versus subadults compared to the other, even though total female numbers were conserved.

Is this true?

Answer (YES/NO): NO